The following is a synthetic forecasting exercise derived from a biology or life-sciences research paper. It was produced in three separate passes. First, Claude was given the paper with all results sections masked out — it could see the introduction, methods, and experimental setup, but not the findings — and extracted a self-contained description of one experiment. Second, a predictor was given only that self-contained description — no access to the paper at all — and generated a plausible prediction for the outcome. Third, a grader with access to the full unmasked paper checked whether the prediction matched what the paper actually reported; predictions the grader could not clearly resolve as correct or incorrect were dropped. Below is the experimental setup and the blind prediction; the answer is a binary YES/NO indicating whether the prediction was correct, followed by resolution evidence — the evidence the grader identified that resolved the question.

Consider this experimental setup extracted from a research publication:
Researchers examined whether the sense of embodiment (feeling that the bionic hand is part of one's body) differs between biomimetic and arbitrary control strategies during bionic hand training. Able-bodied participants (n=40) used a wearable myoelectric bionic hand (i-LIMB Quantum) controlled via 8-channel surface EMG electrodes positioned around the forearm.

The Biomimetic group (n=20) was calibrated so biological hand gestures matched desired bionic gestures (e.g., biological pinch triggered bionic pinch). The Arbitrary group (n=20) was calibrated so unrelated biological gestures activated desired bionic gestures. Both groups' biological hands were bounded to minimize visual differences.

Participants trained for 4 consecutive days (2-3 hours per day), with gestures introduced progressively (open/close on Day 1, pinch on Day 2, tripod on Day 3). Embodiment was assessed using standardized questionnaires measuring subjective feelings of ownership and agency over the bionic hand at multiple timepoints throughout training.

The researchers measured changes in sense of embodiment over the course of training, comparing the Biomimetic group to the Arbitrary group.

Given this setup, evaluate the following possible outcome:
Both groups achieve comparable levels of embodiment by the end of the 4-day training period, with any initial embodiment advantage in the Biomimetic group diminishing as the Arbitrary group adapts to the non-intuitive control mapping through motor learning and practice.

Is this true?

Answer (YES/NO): NO